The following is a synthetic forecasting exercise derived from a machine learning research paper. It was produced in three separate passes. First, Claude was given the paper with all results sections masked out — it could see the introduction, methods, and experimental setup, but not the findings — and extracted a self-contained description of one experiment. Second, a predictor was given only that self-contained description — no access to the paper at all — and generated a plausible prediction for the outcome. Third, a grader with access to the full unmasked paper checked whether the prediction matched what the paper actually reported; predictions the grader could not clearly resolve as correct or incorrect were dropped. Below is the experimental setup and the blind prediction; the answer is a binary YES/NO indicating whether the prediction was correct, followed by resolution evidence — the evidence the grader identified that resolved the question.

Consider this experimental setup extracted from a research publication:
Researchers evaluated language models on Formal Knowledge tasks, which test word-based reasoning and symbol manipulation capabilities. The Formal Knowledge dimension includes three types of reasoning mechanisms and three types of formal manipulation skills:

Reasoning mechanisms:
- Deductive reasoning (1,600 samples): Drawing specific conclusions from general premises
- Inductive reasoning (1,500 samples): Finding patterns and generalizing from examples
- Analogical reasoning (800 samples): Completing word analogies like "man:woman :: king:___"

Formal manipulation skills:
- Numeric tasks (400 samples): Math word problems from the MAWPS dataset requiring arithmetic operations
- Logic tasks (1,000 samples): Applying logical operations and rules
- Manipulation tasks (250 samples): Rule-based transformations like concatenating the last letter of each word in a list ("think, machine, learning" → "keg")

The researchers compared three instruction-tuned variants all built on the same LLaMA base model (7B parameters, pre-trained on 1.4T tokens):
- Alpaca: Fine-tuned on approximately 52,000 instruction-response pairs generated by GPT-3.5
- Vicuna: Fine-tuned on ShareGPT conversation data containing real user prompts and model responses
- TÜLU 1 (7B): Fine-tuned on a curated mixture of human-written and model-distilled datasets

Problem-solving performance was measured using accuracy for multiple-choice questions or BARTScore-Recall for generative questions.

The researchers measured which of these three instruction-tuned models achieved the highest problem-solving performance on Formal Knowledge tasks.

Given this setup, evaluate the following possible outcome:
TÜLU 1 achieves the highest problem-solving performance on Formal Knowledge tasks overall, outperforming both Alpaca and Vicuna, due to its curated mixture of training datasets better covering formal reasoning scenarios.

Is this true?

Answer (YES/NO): NO